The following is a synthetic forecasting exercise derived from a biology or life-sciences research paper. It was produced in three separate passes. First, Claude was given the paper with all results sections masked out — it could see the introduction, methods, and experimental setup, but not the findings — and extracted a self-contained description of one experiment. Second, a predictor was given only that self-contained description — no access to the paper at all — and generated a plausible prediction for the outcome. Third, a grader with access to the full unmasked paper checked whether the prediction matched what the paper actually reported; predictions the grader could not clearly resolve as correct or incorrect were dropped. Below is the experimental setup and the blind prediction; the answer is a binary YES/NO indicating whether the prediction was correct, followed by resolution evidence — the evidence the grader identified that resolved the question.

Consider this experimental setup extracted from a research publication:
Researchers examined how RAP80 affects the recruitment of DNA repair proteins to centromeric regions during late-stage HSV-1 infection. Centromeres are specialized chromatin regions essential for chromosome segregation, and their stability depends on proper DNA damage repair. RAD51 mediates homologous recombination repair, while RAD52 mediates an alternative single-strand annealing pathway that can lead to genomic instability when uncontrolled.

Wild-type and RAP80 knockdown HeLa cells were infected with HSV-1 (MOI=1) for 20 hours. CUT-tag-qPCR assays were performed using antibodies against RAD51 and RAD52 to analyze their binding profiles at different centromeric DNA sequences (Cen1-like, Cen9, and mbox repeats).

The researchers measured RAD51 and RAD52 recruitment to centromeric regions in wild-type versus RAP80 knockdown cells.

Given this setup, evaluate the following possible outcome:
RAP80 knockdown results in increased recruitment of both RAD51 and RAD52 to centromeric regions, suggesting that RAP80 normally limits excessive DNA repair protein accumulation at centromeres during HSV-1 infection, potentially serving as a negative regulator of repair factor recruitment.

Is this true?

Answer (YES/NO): NO